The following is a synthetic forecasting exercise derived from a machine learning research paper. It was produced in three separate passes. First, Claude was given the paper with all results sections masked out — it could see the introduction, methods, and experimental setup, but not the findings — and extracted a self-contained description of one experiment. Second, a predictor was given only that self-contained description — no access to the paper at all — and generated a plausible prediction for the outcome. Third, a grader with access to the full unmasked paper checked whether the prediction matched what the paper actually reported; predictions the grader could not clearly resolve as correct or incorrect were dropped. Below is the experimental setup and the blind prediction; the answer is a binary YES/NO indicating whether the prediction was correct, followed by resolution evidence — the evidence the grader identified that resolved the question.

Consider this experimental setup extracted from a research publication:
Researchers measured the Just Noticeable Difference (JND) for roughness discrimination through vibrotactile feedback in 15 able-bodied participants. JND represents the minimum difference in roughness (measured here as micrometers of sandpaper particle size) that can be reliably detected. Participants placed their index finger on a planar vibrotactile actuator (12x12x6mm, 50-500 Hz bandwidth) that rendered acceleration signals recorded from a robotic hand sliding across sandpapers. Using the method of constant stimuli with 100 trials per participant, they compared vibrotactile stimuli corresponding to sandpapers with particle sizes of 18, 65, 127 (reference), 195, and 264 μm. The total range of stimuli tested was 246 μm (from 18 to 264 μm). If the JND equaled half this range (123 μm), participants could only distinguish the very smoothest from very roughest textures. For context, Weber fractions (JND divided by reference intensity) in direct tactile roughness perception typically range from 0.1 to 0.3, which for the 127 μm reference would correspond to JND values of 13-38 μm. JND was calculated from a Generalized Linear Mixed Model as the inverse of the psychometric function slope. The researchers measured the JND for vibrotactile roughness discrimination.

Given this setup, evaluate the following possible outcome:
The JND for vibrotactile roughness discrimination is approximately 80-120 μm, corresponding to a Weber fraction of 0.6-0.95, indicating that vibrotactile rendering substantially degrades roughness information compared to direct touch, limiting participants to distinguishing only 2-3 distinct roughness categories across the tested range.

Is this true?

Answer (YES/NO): YES